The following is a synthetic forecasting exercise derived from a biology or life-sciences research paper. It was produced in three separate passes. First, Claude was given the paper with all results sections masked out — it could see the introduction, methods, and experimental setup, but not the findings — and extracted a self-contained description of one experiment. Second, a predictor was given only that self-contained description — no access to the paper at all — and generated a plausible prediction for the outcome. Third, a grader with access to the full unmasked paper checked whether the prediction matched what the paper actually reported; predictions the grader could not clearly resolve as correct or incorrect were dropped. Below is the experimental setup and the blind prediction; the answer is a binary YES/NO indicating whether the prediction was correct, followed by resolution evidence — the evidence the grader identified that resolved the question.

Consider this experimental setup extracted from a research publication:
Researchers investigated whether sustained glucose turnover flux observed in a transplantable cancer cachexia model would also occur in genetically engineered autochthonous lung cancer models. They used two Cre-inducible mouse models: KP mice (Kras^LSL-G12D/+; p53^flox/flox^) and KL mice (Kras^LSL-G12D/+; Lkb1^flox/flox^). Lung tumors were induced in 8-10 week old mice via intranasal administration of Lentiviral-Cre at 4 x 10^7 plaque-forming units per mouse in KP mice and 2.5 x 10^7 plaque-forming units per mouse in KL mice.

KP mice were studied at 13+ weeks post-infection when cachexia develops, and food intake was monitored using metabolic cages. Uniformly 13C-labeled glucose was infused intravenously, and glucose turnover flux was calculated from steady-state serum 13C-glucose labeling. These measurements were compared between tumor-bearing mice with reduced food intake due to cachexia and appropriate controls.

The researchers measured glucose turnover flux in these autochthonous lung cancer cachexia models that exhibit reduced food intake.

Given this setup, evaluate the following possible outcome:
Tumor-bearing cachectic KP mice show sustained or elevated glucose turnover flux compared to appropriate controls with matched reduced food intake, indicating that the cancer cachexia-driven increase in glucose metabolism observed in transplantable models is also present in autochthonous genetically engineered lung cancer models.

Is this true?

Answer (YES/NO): YES